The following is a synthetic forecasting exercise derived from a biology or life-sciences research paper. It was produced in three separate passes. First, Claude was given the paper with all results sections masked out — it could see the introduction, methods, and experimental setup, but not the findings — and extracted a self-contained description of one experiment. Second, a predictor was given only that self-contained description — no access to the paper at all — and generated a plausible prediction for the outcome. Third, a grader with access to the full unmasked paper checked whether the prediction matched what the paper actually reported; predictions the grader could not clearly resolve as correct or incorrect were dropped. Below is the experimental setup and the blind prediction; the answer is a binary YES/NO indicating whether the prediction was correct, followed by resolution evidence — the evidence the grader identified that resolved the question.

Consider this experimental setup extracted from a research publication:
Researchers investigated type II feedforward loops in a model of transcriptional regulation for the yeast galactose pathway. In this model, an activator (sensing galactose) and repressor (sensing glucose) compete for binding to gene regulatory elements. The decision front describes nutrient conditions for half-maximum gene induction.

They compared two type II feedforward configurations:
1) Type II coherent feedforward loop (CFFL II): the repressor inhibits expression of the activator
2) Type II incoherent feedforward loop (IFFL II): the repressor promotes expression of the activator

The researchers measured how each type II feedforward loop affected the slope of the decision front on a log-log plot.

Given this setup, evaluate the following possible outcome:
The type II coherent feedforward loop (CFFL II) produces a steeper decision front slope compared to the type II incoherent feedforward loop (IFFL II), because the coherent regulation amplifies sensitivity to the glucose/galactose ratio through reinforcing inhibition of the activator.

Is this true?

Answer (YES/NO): NO